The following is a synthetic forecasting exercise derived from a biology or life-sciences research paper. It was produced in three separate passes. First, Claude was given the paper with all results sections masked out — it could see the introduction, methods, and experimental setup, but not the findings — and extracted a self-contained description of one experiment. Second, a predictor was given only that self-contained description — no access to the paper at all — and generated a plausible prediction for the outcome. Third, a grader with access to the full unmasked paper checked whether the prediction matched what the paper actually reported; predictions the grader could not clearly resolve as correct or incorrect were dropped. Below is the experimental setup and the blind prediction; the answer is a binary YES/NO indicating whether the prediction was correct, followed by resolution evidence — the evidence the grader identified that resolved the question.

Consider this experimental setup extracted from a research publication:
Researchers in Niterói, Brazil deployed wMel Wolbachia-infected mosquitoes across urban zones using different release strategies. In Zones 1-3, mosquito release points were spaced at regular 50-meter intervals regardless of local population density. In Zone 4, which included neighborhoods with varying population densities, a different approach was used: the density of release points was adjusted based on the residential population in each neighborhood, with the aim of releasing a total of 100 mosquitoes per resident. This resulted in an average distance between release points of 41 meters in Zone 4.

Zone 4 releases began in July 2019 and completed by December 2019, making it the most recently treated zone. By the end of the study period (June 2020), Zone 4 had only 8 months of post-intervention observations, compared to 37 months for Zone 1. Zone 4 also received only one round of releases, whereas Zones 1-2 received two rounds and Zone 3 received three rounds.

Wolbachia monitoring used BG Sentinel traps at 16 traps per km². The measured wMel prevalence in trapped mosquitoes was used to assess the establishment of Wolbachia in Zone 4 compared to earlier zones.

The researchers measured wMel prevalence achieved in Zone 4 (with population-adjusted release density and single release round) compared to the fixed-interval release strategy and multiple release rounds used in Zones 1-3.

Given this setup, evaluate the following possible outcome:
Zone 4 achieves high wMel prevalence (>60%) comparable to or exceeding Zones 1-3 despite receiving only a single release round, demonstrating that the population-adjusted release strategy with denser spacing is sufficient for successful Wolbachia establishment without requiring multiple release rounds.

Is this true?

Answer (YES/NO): NO